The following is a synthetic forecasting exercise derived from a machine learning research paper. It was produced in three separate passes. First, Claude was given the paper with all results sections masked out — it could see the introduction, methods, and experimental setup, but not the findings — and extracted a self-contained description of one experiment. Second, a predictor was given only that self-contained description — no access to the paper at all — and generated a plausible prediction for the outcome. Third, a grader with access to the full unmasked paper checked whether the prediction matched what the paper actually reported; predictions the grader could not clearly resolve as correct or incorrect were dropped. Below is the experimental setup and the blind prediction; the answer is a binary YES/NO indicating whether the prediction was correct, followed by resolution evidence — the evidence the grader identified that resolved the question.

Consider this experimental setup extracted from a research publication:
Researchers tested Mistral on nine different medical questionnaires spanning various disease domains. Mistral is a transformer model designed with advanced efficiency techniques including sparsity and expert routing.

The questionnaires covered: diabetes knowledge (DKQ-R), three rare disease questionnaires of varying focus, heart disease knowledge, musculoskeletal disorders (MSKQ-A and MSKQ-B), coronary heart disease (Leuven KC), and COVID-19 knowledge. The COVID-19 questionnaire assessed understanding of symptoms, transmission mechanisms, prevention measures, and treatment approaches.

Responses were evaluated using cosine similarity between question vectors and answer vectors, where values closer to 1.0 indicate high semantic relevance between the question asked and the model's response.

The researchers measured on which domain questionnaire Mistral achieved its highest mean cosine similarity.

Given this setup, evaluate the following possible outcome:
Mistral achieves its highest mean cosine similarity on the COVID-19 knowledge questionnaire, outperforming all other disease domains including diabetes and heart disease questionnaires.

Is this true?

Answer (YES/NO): YES